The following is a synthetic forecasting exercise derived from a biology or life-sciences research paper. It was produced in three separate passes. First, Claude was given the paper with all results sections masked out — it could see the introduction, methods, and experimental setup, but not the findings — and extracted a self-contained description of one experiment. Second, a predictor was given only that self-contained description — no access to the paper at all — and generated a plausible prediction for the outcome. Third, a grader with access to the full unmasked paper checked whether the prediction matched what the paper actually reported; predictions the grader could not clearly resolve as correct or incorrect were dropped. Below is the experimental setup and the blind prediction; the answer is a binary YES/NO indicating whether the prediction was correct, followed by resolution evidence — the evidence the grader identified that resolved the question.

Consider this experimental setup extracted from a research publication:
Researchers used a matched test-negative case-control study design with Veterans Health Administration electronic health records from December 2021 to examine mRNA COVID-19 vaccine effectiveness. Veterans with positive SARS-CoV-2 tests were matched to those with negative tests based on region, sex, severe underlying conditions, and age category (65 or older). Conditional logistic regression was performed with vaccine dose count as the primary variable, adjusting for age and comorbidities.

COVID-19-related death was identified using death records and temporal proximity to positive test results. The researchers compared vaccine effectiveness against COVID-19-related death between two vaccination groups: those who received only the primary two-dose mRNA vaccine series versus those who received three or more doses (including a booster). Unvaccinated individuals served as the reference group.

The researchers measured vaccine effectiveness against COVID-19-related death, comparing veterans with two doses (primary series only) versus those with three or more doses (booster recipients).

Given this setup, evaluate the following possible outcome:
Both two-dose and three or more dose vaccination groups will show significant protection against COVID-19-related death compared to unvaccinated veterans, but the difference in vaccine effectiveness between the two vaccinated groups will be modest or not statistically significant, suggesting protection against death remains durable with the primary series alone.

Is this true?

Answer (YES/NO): NO